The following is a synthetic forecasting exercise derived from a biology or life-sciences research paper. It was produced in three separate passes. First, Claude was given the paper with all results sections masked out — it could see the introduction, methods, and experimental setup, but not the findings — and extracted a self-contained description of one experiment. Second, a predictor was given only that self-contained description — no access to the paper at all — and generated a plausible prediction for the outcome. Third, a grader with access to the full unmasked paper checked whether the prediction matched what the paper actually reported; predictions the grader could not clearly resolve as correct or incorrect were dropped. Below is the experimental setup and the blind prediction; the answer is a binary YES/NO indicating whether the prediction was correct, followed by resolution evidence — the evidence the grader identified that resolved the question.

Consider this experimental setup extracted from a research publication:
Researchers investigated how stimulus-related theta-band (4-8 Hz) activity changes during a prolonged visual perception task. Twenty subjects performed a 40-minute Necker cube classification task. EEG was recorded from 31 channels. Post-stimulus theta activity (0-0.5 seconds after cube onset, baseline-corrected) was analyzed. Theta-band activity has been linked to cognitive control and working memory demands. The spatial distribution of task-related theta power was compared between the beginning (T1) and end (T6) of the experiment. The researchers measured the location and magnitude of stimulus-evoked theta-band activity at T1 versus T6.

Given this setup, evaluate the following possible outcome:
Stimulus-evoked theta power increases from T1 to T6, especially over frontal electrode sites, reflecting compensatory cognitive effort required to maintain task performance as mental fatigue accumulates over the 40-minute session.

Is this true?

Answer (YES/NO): NO